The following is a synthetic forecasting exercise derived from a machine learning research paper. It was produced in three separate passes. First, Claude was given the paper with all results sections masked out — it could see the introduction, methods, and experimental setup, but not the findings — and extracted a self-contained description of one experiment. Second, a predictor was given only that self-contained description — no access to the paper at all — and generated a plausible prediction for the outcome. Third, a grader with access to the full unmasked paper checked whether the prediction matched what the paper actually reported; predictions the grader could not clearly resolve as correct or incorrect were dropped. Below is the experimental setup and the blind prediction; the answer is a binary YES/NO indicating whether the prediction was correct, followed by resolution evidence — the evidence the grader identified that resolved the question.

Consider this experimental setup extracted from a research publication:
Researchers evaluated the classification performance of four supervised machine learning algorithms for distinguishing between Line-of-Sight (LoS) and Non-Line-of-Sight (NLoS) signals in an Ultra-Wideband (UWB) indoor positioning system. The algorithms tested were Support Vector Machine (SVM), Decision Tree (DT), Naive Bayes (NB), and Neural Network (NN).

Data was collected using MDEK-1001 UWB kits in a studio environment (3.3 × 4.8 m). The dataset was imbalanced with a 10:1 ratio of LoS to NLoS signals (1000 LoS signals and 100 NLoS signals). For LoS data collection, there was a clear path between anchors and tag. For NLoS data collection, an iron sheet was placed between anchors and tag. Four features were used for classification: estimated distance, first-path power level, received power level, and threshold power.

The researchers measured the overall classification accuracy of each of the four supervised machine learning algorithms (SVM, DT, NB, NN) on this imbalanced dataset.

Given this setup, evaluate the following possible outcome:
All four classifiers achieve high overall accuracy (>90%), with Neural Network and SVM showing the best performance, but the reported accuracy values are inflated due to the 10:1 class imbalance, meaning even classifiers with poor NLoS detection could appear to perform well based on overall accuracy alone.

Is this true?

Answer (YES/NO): NO